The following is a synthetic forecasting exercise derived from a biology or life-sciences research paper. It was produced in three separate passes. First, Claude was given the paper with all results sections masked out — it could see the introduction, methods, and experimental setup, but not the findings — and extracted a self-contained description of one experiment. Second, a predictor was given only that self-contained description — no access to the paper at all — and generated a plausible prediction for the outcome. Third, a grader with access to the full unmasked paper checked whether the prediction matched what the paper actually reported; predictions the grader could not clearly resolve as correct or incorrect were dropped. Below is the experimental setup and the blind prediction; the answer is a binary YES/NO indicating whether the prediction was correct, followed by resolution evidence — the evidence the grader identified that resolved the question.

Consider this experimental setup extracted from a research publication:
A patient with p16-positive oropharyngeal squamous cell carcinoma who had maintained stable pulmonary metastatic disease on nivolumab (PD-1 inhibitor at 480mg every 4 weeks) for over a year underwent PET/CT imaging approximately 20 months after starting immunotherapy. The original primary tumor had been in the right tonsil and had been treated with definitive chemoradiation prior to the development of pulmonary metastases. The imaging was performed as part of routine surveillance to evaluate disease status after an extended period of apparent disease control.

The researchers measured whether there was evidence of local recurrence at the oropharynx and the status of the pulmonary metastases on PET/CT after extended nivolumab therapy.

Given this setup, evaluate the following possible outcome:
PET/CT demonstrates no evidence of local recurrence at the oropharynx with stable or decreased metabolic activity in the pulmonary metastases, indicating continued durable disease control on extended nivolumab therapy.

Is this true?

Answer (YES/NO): NO